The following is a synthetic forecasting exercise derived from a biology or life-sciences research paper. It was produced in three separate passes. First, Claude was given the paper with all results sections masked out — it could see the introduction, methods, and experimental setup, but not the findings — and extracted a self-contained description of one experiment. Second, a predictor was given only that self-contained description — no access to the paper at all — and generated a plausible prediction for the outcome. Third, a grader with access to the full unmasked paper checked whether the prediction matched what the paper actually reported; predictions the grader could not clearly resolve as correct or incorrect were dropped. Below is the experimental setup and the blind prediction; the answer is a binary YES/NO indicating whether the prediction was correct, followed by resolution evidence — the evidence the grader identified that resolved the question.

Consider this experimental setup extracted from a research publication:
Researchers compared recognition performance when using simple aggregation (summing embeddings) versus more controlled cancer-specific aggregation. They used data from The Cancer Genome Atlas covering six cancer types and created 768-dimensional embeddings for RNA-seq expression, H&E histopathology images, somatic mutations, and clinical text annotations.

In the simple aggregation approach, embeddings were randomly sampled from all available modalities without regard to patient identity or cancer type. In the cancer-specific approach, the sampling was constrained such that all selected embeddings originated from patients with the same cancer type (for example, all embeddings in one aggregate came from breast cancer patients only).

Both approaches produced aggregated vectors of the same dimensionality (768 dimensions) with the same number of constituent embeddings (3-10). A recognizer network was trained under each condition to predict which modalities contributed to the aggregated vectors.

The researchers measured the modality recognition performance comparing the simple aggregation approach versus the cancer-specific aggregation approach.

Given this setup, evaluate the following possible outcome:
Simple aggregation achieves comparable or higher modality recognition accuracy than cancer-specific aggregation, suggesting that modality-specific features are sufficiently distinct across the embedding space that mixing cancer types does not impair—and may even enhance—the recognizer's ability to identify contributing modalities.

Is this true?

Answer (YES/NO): YES